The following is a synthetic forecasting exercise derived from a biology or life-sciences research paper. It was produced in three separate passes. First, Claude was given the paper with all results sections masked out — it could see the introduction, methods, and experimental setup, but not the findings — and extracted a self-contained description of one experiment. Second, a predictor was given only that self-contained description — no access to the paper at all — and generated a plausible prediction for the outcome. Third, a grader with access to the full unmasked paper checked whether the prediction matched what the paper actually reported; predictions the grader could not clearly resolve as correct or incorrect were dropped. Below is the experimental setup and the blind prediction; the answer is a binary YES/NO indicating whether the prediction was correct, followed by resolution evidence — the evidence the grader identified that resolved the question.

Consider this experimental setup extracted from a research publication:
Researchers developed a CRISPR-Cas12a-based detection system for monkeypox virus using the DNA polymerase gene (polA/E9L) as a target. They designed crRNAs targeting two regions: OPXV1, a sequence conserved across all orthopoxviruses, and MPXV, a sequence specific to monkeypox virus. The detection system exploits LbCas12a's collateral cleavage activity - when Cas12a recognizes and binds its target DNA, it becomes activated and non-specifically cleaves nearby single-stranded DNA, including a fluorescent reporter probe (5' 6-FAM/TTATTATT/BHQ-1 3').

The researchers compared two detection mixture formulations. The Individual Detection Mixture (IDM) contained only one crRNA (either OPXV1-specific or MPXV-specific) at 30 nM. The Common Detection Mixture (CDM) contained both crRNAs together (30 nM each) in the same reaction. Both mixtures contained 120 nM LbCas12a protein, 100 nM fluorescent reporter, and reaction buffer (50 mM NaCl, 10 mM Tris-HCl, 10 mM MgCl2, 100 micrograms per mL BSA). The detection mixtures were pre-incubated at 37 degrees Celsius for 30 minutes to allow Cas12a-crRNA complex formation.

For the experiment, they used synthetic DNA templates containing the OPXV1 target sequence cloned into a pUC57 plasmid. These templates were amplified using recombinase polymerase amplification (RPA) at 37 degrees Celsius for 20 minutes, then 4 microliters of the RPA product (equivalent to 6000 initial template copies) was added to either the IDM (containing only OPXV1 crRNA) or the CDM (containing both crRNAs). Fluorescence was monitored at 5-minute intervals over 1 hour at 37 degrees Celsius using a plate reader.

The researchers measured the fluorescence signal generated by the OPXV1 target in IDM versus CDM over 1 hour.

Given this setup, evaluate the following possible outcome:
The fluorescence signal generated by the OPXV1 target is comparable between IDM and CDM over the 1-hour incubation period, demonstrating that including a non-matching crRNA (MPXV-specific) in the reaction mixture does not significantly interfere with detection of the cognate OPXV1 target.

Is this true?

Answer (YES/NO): YES